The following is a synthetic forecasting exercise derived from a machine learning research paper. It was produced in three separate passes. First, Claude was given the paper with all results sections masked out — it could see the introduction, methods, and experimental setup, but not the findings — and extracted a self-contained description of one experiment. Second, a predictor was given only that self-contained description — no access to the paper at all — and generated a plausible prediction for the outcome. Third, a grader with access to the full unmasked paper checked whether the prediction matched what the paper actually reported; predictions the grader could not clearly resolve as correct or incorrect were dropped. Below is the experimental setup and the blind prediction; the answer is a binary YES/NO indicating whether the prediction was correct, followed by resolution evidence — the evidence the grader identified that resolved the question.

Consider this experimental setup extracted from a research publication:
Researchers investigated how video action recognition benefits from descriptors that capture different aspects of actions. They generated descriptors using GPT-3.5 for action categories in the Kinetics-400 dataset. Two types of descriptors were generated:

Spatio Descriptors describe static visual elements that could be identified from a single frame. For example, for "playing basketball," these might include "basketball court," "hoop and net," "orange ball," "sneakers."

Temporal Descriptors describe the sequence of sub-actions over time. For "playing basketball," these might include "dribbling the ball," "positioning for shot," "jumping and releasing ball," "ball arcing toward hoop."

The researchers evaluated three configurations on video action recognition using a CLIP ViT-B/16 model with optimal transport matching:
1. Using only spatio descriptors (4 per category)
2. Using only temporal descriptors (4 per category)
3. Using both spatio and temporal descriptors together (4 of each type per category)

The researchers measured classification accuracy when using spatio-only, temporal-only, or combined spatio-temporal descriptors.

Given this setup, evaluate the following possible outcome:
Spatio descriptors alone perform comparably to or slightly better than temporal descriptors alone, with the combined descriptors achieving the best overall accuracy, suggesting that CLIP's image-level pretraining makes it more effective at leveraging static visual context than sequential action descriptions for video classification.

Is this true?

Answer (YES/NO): NO